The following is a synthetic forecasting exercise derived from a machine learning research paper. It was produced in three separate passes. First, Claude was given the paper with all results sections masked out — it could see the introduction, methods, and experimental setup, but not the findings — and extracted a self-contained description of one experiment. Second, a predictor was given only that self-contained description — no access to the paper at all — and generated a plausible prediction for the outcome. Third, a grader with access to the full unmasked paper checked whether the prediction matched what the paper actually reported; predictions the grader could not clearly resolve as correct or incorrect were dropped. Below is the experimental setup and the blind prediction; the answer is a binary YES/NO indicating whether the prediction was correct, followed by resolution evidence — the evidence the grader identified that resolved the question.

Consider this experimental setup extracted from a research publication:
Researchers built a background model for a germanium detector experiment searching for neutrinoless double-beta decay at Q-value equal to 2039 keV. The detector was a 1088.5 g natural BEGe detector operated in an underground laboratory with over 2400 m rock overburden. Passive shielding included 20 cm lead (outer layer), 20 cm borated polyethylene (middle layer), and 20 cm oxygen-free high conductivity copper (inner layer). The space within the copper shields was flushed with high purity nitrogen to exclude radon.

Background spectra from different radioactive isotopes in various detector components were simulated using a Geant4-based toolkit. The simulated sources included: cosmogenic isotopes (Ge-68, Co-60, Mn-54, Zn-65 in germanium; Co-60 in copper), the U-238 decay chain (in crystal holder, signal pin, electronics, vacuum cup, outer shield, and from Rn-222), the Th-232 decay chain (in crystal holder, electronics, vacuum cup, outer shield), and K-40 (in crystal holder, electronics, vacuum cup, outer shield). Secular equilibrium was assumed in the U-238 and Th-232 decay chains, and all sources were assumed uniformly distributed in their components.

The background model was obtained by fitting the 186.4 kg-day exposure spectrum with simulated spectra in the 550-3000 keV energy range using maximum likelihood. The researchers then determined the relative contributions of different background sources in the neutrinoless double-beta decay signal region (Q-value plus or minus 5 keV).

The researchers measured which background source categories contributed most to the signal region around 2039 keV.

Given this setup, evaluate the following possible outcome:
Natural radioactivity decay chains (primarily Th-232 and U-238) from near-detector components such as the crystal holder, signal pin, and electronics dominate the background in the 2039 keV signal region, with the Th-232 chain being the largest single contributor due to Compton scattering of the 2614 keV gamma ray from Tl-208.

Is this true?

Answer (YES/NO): YES